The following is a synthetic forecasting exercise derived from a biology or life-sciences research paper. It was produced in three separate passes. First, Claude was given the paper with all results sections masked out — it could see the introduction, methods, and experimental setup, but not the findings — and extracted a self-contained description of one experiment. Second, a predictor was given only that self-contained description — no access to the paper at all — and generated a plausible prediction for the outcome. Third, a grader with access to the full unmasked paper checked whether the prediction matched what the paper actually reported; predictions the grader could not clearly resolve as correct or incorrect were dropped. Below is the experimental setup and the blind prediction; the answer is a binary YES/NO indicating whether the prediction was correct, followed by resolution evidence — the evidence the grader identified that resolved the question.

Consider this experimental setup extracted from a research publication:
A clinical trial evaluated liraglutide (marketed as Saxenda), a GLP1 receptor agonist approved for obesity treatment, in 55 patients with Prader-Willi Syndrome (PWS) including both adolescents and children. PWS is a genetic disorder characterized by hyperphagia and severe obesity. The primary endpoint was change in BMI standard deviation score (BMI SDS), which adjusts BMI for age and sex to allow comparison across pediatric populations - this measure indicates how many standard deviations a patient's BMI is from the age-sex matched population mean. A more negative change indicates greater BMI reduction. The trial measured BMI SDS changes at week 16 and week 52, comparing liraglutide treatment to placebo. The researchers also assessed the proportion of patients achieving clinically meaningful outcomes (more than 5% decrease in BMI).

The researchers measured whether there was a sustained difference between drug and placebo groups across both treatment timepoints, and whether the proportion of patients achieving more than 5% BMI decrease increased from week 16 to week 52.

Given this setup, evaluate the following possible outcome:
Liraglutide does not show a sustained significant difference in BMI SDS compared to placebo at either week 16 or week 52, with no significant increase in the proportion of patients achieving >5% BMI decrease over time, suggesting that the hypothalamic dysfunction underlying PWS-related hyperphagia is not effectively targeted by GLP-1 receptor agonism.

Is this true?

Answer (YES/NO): YES